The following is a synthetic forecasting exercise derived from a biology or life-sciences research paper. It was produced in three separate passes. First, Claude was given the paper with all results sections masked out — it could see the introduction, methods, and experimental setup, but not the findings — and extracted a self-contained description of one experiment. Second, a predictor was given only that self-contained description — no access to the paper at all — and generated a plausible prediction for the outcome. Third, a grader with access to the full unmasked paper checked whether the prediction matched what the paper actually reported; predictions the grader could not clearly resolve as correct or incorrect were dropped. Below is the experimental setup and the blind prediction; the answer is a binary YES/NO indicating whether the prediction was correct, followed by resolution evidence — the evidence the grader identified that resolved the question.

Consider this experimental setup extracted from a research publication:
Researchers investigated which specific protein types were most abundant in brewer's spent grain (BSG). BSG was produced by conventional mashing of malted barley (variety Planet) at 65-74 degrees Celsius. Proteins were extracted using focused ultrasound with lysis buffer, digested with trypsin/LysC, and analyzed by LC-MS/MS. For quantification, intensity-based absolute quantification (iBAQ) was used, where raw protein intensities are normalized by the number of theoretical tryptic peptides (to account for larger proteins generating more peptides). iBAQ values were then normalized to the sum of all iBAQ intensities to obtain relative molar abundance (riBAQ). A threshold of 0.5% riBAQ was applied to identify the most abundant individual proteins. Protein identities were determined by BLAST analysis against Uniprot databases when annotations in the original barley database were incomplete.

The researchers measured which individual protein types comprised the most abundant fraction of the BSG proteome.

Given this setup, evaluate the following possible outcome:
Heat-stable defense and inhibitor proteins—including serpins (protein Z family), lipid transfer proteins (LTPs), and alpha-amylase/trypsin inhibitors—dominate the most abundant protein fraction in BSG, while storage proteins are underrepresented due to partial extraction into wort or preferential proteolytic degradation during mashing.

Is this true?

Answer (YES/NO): NO